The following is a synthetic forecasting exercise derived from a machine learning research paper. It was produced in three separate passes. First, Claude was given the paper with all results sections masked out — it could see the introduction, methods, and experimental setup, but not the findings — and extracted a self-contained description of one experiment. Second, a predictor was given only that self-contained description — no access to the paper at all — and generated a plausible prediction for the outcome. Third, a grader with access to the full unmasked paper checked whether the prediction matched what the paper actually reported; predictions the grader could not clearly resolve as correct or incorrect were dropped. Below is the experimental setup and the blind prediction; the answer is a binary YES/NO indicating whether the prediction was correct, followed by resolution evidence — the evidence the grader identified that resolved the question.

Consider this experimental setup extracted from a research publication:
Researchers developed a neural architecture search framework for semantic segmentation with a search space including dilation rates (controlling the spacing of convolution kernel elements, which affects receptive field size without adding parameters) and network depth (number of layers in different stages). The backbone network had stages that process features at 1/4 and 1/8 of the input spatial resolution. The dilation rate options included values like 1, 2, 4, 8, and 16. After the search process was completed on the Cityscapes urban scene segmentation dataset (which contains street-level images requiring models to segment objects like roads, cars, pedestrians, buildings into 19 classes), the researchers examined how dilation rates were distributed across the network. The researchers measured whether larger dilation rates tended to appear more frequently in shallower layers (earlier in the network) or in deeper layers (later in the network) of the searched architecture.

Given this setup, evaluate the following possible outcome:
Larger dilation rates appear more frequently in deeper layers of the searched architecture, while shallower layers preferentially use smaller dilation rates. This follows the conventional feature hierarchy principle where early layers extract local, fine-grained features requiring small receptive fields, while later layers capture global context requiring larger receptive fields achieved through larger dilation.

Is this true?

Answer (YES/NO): YES